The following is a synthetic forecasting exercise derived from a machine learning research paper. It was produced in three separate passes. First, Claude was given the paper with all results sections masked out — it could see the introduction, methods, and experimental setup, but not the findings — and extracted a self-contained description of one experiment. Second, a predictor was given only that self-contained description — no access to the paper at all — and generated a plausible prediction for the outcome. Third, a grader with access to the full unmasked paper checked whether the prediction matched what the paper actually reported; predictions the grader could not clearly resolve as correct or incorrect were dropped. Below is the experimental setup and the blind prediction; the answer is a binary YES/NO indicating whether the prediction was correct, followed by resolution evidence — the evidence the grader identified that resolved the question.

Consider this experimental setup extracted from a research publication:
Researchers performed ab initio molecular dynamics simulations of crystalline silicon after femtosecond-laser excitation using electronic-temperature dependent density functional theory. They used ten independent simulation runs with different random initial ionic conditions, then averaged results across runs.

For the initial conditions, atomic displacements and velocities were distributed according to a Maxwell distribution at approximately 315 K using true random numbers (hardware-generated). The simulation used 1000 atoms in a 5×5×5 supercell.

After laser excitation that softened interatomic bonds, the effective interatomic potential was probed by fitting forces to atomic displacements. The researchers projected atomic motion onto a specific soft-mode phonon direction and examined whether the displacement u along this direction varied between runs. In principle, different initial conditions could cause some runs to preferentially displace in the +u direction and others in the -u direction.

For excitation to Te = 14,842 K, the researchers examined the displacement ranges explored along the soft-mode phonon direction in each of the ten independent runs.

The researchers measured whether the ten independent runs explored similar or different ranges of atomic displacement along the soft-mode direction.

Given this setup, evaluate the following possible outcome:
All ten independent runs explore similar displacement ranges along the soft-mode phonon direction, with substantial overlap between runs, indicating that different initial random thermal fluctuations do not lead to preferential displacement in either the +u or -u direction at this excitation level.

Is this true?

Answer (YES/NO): NO